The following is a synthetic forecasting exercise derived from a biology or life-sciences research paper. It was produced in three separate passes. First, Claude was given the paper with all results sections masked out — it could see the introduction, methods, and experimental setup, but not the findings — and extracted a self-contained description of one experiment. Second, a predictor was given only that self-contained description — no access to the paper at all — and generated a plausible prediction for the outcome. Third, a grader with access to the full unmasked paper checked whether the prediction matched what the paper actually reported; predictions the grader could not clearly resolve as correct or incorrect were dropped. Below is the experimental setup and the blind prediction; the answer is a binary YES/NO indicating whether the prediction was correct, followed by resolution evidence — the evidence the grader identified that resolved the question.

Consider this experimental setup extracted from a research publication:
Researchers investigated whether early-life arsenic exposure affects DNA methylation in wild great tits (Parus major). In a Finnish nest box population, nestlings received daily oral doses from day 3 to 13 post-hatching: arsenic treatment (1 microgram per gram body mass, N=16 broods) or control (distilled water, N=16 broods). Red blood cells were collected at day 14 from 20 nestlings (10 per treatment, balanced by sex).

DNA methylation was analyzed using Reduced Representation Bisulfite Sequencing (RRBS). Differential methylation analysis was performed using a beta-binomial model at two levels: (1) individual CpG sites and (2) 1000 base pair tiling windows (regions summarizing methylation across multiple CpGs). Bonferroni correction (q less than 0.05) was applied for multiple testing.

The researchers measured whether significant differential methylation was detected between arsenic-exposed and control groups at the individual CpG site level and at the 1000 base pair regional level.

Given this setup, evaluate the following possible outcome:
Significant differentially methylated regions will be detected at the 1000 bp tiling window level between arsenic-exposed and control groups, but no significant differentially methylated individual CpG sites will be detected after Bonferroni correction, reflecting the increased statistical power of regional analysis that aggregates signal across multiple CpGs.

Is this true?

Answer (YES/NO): NO